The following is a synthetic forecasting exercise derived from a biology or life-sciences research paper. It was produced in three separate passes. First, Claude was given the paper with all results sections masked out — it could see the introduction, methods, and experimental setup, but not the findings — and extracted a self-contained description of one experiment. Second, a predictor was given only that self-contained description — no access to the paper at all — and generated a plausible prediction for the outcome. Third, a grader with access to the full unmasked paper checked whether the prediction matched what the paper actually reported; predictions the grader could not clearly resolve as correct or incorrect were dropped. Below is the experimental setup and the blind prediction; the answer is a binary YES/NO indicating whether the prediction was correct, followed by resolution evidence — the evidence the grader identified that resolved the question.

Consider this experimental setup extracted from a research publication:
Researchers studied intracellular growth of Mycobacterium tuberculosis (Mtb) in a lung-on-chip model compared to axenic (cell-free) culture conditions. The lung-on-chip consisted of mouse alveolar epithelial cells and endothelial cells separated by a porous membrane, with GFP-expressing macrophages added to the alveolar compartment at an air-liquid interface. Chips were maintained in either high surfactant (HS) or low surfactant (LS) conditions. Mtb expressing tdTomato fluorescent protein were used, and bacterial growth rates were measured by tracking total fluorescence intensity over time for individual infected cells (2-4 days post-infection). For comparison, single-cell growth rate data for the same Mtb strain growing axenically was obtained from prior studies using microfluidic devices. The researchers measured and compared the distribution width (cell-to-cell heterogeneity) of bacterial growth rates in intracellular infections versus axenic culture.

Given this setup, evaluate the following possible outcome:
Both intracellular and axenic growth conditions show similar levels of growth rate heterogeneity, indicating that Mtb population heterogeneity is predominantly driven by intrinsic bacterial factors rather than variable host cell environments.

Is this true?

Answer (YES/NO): NO